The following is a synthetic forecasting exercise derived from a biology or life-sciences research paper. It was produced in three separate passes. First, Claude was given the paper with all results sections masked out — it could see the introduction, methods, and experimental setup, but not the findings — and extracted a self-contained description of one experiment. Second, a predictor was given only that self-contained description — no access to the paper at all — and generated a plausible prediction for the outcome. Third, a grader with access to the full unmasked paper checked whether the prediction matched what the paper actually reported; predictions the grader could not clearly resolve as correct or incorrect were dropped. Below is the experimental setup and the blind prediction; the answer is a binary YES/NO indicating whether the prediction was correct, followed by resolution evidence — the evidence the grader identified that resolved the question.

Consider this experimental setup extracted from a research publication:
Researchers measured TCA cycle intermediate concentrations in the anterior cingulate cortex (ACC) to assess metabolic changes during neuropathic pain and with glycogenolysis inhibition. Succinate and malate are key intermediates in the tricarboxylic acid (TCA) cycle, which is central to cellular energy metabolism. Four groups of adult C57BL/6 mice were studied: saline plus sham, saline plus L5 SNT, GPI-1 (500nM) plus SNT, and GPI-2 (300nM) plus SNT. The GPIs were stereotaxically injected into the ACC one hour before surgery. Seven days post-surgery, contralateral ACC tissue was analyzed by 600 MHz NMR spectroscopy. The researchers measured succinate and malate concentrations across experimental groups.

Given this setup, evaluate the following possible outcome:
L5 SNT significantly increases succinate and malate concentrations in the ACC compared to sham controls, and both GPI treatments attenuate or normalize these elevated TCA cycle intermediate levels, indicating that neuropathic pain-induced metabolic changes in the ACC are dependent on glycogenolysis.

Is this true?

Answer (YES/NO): NO